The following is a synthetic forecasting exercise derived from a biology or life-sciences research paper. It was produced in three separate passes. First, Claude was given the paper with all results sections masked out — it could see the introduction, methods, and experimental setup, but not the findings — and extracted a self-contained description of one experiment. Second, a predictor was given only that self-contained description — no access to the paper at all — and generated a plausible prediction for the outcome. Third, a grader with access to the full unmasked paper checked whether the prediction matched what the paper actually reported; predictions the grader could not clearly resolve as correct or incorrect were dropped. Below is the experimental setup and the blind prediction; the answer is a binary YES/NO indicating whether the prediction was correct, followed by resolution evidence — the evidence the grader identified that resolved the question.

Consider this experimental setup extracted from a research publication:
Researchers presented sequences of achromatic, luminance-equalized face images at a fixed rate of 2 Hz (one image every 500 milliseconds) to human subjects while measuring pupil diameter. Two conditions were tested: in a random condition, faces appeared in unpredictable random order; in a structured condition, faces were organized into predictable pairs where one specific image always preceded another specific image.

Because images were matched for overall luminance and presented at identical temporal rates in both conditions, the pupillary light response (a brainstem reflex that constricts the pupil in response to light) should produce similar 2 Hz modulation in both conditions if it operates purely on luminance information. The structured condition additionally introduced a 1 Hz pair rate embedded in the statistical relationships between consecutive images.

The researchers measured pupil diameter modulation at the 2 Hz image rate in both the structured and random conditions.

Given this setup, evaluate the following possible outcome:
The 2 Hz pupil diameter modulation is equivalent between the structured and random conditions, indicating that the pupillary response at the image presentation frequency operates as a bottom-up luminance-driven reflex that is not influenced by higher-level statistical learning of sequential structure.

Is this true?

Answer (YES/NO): YES